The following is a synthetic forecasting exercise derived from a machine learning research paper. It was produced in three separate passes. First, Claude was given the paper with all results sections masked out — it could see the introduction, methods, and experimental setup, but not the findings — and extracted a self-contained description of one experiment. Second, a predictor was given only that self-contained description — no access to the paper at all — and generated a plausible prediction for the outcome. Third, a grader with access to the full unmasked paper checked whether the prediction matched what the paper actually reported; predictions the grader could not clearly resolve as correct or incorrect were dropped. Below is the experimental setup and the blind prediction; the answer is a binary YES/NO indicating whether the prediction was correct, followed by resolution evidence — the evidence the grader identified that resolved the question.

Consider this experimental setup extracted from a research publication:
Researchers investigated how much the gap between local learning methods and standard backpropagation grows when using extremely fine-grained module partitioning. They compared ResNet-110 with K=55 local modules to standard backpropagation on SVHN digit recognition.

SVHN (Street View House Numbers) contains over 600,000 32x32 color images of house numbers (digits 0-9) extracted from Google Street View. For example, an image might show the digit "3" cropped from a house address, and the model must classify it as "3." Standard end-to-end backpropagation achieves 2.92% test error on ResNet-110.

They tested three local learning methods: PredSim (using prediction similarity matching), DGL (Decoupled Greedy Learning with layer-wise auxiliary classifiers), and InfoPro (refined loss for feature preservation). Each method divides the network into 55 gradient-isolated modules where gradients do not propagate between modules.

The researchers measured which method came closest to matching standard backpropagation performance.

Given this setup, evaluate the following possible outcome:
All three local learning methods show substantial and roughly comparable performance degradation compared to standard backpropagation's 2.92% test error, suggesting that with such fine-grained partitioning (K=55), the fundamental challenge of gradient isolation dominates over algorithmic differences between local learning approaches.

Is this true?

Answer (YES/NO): NO